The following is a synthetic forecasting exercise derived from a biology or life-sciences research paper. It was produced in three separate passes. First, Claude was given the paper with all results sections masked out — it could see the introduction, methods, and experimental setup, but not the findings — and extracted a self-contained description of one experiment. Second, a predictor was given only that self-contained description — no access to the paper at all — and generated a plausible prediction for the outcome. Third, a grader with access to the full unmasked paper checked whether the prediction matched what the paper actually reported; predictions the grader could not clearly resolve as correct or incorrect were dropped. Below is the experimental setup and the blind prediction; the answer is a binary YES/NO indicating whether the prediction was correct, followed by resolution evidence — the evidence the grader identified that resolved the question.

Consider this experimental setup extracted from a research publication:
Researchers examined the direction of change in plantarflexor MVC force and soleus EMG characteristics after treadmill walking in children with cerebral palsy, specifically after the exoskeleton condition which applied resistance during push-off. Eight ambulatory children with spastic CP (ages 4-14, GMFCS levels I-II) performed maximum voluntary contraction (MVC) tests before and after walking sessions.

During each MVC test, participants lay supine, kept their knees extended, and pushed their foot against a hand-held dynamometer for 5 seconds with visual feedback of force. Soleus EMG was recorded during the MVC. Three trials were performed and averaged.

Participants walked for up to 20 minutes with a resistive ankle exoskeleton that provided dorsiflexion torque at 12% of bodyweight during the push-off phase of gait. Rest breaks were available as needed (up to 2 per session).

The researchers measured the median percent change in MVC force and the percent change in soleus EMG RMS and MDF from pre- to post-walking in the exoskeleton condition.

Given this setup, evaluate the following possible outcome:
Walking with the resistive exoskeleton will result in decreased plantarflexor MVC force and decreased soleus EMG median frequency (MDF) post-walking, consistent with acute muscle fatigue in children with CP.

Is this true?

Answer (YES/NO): NO